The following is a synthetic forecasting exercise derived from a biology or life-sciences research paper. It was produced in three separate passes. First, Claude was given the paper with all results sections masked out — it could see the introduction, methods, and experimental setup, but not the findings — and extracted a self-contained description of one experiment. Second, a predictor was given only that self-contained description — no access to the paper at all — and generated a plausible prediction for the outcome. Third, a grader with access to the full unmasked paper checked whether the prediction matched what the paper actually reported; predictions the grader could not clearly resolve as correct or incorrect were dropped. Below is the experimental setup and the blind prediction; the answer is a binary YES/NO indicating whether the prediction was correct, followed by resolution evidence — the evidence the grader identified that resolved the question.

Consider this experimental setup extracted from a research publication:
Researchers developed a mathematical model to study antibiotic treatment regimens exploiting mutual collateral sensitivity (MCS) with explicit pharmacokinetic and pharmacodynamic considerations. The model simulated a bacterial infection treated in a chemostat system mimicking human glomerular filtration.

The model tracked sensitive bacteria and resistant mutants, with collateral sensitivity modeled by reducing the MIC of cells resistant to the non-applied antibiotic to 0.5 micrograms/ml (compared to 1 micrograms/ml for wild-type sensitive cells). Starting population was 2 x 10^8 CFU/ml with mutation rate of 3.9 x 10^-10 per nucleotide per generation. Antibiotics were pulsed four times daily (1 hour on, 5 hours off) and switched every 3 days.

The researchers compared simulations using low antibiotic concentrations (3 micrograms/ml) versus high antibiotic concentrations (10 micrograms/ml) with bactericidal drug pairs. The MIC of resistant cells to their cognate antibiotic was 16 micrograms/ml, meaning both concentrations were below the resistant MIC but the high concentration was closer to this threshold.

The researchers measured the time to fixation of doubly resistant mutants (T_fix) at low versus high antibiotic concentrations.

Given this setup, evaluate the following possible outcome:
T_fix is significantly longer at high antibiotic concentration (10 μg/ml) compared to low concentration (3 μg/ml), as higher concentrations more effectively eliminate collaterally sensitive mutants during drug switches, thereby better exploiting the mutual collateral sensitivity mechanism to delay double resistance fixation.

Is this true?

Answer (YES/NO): YES